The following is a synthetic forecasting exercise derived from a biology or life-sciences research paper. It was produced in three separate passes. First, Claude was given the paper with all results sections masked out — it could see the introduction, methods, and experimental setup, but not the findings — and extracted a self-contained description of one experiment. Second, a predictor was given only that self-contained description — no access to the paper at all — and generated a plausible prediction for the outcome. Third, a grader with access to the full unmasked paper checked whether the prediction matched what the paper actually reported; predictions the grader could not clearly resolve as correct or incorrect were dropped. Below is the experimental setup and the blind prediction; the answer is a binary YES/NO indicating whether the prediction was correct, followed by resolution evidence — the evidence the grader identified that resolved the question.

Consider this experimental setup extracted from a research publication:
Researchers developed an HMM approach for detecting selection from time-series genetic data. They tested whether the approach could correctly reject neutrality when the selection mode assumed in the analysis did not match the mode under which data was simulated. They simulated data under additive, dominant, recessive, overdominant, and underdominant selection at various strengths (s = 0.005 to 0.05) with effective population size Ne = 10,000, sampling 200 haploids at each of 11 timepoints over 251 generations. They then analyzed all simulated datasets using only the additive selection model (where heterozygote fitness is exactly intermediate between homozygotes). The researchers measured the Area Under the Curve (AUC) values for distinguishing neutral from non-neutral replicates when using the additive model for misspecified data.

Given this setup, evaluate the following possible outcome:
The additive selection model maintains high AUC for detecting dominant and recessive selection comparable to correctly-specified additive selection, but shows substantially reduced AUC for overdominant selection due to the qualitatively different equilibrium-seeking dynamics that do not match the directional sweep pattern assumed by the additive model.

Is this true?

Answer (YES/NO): NO